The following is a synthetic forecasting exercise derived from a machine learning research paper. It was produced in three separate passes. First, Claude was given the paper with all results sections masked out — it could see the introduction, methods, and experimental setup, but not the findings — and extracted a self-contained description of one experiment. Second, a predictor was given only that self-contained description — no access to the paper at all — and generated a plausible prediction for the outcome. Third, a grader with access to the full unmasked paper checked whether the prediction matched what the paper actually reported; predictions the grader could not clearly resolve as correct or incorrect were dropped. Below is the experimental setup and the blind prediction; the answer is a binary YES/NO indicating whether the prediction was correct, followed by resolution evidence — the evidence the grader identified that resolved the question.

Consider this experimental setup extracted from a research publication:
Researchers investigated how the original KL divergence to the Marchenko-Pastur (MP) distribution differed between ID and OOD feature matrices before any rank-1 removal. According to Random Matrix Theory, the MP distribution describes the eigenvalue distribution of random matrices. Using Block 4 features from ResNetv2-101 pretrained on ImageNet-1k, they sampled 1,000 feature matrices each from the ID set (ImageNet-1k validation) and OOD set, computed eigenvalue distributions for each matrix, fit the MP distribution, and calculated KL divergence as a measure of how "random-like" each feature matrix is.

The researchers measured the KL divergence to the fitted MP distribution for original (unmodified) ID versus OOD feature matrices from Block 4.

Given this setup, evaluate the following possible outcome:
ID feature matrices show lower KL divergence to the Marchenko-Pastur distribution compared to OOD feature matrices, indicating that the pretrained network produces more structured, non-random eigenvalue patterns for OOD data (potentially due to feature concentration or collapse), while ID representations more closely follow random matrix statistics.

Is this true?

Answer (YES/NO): NO